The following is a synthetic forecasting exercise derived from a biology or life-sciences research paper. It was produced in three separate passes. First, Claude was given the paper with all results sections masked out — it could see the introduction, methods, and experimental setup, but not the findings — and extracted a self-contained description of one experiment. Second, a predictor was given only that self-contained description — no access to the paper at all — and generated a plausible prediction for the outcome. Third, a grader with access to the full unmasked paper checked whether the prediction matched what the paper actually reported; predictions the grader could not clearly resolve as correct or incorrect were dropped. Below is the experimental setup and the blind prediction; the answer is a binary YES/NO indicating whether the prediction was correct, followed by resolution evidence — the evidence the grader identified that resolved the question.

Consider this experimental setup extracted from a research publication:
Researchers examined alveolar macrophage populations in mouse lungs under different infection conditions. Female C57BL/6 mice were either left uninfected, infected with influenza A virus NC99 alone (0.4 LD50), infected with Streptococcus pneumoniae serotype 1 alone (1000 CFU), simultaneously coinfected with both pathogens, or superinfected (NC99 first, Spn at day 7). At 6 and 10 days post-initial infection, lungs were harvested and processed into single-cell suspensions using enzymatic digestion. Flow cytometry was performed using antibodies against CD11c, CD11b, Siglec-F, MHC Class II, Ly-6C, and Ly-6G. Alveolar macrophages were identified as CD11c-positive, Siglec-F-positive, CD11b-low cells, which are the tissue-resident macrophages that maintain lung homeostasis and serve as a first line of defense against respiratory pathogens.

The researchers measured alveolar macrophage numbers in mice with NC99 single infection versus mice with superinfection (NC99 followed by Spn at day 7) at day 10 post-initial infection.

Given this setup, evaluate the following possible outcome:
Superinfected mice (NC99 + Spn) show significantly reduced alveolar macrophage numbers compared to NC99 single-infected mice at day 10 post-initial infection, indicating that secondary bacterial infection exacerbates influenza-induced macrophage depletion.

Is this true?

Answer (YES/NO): NO